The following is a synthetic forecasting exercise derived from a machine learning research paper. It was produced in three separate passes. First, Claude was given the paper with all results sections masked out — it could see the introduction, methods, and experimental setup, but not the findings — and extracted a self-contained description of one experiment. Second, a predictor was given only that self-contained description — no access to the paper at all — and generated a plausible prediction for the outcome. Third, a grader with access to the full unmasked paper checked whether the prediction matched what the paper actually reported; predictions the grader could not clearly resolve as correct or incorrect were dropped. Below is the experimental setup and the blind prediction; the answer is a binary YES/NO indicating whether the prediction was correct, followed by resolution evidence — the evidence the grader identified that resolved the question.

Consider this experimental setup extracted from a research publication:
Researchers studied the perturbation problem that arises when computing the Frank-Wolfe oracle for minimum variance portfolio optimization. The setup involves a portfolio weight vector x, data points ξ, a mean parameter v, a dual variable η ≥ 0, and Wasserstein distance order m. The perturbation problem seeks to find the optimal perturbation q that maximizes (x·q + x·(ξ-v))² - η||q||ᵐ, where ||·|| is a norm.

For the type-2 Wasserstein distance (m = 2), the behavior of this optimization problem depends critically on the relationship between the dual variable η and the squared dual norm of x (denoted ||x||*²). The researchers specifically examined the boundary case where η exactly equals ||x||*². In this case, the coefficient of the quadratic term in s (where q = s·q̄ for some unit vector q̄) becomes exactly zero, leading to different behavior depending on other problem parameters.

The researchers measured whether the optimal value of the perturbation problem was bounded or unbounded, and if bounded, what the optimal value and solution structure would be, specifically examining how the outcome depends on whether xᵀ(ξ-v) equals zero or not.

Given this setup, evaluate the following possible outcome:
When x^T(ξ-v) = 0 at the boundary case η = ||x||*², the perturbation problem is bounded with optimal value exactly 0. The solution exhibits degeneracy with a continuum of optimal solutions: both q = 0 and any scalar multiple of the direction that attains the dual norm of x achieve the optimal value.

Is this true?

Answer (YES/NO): YES